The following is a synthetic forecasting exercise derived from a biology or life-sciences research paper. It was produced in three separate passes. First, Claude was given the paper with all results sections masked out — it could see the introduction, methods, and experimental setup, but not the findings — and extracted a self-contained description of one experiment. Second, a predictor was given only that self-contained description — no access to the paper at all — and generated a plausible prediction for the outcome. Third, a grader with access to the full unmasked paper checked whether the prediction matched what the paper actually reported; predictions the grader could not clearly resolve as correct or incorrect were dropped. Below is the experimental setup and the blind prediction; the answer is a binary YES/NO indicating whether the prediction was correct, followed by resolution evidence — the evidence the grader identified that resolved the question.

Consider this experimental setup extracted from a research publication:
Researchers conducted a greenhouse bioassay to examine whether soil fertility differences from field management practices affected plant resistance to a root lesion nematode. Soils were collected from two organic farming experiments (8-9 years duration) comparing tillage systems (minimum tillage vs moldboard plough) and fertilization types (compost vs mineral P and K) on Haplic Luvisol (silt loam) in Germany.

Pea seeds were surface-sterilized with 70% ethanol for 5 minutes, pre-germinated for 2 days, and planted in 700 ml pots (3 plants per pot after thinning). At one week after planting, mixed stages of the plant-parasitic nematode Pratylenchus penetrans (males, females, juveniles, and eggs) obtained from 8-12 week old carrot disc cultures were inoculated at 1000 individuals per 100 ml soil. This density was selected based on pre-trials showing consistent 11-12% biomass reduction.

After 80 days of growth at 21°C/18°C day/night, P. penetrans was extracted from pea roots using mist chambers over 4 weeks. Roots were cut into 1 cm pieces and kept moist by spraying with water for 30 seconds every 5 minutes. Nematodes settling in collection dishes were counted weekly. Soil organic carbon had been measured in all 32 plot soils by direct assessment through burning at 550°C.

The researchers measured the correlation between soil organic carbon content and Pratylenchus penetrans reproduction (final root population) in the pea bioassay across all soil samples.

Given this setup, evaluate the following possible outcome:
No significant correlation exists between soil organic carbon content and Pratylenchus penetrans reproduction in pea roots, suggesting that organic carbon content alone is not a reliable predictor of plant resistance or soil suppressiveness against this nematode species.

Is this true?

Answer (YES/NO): YES